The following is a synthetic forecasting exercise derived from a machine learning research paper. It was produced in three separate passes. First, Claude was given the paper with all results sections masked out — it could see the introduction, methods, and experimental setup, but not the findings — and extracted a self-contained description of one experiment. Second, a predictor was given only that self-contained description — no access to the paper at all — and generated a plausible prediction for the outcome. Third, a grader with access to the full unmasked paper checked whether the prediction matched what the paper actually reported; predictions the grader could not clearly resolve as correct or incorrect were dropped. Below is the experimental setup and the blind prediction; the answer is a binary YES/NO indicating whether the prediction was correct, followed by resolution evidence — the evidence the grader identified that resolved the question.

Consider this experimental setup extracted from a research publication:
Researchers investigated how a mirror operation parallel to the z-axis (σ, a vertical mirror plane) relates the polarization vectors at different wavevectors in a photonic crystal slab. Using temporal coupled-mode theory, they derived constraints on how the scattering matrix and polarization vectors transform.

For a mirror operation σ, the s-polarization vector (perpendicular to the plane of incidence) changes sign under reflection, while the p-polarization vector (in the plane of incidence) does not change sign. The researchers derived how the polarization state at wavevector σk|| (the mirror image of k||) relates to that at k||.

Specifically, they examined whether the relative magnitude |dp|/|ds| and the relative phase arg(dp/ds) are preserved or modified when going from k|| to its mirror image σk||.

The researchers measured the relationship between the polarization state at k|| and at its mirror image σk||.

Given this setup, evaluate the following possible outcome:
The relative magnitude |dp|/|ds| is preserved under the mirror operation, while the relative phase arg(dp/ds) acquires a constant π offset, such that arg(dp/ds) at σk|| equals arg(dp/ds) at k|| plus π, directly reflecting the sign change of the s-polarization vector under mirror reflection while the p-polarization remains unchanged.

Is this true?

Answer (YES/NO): YES